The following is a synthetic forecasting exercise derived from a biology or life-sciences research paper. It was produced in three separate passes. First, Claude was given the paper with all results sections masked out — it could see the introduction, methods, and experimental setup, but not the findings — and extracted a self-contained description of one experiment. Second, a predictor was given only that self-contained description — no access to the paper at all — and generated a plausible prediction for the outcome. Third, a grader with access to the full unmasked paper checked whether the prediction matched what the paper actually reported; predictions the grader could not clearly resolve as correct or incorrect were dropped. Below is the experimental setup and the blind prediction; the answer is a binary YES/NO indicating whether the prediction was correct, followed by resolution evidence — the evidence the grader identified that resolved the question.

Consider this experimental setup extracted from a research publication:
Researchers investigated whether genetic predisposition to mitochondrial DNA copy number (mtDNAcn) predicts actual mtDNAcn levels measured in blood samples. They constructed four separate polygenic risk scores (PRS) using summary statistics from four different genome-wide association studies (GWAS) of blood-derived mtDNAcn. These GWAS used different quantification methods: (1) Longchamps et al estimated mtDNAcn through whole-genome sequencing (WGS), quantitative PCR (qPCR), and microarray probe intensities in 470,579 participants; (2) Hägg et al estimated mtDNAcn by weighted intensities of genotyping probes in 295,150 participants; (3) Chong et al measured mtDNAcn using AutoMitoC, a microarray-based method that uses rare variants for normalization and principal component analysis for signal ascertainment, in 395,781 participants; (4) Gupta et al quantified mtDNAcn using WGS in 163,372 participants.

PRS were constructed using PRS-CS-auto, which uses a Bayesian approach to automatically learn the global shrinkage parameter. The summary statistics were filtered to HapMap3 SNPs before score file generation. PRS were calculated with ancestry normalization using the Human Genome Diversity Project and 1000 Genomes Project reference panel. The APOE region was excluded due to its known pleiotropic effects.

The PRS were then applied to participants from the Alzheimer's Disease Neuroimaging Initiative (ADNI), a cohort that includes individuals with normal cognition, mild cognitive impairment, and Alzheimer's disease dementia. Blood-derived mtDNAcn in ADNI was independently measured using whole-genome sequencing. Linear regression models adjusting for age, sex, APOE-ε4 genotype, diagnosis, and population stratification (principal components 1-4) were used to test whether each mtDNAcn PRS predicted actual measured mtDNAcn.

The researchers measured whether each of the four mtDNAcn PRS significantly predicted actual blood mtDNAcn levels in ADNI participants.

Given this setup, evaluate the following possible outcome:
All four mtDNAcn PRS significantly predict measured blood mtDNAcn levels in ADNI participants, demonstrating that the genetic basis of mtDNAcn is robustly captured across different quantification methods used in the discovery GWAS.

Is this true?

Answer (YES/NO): YES